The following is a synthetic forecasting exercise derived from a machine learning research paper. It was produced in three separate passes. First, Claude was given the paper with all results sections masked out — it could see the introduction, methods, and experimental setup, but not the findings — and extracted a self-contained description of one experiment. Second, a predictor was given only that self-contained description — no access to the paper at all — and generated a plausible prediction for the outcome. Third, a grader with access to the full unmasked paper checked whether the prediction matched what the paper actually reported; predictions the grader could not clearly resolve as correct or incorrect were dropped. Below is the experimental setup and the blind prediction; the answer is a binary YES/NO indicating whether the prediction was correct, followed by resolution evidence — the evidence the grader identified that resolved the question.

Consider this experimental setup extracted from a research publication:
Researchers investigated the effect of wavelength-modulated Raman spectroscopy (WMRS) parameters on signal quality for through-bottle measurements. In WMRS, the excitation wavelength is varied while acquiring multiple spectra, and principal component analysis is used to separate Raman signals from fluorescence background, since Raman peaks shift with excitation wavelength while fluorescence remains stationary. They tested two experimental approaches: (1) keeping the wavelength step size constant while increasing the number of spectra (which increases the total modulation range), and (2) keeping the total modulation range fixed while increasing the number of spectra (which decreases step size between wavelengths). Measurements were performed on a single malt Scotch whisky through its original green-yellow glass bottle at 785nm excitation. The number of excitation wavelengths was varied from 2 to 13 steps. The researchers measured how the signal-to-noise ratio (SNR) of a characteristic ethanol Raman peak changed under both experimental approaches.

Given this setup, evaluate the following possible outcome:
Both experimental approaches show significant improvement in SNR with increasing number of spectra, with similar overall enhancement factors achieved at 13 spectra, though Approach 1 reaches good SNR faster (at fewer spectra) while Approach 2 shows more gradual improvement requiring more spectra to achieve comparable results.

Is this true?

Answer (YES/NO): NO